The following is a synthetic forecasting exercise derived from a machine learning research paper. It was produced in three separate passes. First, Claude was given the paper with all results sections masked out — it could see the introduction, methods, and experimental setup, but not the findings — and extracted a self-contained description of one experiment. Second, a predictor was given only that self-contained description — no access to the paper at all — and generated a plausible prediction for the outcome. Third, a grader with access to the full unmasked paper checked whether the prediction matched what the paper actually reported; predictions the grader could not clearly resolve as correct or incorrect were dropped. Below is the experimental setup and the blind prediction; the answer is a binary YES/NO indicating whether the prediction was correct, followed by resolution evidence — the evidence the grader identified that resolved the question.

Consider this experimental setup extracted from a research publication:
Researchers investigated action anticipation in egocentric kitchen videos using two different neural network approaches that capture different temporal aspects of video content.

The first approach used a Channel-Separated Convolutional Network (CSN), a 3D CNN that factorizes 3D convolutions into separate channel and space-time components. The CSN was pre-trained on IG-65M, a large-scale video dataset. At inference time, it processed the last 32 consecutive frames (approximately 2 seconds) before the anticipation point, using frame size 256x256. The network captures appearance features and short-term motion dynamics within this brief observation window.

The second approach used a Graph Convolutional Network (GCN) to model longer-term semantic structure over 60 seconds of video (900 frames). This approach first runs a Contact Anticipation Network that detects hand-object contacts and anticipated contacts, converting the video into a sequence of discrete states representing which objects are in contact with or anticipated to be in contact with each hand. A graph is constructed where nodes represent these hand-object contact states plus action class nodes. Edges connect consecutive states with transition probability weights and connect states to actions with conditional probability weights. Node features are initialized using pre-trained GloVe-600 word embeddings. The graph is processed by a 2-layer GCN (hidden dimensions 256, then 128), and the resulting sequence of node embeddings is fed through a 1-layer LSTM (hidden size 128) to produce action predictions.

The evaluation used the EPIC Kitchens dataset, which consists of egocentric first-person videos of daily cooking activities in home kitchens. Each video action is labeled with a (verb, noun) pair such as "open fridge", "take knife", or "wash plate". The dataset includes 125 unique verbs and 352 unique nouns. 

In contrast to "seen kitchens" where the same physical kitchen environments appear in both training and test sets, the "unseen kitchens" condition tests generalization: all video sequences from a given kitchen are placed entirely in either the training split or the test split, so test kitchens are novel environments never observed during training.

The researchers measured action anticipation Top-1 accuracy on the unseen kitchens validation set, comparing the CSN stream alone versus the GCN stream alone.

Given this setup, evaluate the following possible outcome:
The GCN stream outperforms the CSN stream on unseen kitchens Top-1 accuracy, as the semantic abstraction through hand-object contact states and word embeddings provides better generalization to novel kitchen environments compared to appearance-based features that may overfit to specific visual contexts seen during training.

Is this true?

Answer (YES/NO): YES